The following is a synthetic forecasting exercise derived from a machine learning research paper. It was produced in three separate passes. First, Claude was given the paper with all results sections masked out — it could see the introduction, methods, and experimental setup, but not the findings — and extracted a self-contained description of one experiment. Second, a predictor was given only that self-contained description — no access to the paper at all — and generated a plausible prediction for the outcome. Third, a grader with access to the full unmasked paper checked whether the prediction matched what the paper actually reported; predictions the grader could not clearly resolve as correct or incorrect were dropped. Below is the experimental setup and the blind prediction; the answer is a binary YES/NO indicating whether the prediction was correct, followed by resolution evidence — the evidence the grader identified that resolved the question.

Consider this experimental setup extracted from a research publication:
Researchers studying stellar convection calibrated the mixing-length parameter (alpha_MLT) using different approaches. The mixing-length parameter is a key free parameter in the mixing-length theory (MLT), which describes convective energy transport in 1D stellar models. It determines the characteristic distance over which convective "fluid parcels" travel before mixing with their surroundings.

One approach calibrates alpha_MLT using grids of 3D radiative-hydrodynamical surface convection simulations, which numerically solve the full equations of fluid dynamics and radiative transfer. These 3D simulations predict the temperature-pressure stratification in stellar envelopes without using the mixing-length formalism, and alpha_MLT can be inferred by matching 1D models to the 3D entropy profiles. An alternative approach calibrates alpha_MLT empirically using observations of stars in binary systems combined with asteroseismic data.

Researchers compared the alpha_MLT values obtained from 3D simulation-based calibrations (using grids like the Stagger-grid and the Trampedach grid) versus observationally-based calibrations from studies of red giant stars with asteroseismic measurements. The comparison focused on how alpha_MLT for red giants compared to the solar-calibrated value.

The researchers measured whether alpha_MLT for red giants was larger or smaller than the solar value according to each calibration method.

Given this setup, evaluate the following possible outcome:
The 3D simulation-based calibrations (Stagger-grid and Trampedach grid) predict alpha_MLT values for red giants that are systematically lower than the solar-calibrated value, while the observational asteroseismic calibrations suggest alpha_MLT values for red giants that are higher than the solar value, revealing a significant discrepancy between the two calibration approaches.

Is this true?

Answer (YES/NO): YES